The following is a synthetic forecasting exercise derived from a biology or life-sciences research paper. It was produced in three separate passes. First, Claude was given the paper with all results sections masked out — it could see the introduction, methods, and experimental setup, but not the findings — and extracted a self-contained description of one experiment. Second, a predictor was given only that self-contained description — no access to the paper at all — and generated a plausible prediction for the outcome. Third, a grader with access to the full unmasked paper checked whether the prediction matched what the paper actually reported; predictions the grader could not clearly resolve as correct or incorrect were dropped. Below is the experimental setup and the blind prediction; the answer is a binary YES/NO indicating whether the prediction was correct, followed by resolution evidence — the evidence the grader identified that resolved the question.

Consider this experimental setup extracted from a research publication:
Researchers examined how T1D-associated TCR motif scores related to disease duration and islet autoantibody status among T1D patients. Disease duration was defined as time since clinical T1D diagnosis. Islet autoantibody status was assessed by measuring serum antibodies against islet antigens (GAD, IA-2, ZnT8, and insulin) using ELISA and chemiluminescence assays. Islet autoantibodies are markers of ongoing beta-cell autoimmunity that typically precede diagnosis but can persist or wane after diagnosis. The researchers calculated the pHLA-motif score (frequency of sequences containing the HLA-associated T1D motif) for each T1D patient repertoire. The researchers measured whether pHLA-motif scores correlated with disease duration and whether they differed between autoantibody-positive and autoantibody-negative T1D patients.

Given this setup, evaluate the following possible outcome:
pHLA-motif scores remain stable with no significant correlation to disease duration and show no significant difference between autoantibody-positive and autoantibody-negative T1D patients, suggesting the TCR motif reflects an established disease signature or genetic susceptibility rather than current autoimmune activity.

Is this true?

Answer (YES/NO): NO